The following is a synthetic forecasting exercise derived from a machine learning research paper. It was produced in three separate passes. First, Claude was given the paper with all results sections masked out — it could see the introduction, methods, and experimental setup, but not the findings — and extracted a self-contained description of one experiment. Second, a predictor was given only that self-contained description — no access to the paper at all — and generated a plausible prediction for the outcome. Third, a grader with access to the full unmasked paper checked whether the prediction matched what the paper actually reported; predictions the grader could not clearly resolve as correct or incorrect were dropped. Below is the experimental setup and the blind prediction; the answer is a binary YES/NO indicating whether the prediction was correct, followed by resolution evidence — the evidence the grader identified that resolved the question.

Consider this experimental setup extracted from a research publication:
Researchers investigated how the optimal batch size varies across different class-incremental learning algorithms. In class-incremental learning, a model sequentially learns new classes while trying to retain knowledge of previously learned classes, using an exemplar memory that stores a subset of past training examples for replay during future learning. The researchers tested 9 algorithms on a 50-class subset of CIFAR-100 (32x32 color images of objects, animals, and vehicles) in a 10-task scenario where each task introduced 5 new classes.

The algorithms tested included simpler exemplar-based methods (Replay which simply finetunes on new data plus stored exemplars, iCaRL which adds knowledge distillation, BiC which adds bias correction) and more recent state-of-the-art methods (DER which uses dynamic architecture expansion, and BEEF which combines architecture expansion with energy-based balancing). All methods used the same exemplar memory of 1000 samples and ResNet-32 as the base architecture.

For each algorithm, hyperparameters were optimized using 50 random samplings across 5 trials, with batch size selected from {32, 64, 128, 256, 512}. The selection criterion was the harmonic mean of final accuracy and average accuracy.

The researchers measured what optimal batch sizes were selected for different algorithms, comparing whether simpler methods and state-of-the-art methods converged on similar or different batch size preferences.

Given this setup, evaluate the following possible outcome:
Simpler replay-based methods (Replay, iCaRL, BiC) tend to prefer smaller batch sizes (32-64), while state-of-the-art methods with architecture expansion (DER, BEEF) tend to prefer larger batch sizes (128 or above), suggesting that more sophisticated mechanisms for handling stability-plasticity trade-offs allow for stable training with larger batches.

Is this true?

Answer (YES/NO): NO